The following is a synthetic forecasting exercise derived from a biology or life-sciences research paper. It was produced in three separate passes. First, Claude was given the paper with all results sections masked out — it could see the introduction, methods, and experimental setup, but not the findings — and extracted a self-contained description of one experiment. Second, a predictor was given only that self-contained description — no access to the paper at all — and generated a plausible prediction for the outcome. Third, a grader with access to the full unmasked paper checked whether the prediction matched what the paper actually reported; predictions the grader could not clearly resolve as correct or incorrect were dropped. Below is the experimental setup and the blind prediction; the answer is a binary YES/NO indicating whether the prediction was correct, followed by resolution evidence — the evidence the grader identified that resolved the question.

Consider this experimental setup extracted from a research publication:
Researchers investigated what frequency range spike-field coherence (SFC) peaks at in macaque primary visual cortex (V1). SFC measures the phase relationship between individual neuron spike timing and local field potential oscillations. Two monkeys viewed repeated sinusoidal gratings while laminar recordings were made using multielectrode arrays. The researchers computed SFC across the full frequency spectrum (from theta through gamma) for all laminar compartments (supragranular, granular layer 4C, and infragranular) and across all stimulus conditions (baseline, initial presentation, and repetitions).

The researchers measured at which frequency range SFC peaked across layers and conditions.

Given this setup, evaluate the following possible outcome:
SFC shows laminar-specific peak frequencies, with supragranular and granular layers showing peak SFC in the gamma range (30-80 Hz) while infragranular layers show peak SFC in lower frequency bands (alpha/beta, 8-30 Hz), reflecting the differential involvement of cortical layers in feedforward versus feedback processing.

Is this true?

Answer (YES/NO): NO